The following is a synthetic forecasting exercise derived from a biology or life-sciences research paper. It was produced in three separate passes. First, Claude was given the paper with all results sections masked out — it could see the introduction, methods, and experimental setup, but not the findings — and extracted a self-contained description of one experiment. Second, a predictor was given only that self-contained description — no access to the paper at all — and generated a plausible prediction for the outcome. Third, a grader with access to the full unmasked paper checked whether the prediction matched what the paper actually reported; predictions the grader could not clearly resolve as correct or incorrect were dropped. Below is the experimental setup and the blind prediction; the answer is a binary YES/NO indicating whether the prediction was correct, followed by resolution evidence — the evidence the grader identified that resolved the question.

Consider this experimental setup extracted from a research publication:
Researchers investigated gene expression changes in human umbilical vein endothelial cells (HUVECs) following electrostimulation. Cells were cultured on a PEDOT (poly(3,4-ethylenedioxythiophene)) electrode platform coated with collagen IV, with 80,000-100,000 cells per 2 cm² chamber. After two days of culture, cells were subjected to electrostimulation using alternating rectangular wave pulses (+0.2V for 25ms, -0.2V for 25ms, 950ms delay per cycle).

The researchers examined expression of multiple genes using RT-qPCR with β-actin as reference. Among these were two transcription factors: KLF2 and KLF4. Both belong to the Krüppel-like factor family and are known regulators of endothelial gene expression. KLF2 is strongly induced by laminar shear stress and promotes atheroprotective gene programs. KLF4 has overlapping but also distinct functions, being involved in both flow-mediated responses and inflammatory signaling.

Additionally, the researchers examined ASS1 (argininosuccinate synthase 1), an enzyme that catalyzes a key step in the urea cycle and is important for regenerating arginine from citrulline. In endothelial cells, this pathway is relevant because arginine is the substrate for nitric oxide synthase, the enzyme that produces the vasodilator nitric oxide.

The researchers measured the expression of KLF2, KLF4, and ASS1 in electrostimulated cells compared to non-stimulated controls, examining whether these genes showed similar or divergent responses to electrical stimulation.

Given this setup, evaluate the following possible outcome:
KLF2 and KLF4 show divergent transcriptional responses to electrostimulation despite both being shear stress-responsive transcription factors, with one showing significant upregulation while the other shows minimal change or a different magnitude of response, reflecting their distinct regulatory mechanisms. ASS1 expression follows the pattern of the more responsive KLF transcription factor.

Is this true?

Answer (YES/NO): NO